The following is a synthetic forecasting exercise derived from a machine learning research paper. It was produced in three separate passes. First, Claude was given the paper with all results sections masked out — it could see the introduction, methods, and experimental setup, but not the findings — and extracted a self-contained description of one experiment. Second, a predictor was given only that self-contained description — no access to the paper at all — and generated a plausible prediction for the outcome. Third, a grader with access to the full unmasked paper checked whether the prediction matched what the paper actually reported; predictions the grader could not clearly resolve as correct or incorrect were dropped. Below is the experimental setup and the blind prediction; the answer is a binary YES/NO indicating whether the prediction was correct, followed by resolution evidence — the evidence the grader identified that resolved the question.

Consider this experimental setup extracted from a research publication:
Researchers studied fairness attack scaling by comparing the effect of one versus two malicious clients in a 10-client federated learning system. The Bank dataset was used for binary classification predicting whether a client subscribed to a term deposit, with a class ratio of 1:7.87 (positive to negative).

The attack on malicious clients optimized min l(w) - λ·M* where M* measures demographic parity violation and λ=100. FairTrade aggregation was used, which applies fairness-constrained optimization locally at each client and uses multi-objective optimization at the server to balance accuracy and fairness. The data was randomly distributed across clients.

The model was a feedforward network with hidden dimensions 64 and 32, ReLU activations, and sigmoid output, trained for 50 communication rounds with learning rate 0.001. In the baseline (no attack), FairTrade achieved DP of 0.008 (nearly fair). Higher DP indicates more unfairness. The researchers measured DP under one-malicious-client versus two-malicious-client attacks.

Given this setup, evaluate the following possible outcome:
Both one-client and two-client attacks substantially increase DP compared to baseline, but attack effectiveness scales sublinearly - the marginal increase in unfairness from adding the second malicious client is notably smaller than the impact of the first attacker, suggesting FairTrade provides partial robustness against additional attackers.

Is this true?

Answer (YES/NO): NO